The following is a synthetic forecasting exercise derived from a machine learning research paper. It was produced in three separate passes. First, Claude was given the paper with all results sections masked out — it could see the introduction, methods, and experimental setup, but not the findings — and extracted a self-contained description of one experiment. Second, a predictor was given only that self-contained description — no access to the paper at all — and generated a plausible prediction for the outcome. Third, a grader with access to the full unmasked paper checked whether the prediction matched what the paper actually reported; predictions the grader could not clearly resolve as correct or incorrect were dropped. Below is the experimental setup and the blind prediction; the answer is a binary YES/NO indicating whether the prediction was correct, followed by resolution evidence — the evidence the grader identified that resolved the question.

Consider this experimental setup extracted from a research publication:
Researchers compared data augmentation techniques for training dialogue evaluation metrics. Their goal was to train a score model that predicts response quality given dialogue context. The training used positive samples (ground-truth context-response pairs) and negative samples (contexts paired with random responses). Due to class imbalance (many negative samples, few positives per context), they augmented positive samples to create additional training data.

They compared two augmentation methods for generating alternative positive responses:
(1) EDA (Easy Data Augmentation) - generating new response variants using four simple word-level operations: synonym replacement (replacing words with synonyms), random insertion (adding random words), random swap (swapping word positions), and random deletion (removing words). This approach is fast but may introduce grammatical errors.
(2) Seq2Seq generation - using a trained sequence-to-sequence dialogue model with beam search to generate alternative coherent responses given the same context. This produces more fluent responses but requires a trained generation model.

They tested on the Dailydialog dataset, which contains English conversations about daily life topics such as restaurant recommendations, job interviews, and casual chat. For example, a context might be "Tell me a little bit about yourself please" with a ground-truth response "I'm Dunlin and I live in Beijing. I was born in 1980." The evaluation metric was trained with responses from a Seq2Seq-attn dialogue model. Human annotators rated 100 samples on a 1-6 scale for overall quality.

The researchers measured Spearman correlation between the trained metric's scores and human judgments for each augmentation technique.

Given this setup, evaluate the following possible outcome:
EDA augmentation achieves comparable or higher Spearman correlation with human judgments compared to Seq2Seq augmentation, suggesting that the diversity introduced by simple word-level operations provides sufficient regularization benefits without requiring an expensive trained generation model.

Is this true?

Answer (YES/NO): NO